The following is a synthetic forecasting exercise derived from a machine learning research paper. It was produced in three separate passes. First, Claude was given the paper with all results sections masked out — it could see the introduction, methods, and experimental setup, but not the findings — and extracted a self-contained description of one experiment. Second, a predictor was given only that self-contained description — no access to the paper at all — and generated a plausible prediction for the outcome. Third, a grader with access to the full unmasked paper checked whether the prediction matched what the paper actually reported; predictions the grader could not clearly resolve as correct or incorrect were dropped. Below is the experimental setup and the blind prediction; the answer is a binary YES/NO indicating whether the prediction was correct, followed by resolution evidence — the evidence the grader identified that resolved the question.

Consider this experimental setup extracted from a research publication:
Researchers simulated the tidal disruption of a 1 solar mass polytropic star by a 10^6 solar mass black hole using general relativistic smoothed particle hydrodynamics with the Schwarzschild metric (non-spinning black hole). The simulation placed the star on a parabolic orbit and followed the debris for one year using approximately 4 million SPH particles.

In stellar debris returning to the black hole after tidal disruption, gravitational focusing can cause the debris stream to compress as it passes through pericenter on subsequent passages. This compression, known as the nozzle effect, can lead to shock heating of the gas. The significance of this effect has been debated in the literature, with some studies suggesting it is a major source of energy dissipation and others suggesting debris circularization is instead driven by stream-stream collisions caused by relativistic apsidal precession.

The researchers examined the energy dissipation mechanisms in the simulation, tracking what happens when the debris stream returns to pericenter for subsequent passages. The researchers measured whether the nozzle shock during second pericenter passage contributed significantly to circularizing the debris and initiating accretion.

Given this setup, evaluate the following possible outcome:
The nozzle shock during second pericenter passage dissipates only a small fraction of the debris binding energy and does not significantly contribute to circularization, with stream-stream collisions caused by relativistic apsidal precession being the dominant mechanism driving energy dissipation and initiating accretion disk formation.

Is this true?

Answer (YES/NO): YES